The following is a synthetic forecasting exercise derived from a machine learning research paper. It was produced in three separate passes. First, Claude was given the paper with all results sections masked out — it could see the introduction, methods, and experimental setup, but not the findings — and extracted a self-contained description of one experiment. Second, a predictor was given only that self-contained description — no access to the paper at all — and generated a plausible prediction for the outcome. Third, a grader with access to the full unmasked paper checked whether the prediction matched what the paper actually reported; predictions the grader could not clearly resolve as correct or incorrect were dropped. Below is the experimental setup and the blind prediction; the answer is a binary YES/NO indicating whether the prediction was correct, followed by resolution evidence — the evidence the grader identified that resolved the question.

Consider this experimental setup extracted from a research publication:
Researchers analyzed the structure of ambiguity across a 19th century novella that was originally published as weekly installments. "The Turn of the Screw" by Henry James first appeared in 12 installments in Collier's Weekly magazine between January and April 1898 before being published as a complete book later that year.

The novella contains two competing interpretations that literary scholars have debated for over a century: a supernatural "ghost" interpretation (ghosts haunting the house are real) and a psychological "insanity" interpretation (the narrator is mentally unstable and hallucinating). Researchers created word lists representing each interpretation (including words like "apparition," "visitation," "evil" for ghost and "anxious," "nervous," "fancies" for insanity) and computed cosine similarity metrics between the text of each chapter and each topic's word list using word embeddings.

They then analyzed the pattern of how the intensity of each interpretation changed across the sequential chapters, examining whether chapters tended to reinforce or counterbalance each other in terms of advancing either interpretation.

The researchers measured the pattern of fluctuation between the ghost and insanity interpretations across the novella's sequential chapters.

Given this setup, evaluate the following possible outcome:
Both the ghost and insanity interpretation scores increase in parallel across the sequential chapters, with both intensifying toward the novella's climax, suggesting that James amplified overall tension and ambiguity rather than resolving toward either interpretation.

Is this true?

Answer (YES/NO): NO